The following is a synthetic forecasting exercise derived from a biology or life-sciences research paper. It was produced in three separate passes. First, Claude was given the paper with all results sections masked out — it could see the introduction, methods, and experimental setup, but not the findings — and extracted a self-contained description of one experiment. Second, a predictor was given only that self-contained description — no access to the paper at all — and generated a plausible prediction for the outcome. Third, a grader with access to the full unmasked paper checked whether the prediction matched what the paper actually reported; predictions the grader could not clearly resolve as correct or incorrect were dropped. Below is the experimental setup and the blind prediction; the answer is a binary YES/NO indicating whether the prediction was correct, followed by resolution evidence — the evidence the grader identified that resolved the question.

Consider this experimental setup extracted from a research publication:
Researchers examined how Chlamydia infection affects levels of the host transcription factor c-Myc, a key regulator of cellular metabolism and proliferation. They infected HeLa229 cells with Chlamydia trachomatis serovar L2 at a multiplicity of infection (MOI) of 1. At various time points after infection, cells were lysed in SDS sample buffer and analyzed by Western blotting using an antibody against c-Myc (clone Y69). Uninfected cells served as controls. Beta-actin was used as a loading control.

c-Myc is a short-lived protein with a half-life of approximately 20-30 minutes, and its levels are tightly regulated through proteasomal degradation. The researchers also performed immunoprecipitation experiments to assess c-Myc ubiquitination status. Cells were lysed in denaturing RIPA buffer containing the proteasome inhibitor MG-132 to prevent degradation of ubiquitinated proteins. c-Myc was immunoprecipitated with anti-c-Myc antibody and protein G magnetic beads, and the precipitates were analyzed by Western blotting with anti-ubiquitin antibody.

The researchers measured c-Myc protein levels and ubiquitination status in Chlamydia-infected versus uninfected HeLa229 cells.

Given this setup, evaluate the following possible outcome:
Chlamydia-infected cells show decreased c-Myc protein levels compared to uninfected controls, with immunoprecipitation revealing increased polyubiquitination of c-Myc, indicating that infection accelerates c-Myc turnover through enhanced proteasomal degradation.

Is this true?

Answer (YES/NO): NO